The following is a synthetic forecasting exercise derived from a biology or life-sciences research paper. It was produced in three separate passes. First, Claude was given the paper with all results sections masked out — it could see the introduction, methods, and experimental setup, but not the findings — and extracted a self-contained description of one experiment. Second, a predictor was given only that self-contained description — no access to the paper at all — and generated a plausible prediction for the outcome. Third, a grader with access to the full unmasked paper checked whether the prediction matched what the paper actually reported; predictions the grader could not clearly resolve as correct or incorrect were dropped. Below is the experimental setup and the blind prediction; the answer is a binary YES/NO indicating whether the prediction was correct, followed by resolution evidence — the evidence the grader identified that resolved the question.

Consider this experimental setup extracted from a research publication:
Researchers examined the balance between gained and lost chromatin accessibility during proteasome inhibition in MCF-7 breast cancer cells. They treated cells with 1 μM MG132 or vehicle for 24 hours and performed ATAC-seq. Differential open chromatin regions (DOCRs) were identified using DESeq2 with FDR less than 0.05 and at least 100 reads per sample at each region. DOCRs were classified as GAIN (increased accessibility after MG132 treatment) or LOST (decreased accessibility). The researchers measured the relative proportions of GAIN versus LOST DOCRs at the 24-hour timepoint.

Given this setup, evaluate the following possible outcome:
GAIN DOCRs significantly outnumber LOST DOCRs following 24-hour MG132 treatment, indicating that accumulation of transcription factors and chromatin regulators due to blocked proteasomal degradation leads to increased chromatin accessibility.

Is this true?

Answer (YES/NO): YES